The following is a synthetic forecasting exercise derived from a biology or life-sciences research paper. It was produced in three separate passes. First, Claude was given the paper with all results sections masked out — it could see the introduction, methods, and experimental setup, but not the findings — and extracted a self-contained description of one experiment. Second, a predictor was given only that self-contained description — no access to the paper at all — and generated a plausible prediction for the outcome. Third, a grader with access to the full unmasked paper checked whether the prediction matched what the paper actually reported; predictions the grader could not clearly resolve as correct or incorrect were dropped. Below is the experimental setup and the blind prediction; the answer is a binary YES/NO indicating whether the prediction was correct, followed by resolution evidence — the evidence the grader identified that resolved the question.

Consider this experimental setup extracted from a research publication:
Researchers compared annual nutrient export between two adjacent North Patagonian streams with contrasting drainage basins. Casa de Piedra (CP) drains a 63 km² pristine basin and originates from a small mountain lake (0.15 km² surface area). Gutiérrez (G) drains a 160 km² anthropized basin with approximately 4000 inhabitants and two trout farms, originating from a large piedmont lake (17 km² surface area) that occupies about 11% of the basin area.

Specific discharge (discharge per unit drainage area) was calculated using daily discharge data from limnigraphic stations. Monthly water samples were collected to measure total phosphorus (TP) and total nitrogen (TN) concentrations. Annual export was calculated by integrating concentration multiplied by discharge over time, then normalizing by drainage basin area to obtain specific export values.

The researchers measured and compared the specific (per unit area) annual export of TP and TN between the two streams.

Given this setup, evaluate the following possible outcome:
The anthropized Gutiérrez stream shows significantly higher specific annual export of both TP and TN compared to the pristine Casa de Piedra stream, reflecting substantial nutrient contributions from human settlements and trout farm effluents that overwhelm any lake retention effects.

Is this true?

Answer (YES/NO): YES